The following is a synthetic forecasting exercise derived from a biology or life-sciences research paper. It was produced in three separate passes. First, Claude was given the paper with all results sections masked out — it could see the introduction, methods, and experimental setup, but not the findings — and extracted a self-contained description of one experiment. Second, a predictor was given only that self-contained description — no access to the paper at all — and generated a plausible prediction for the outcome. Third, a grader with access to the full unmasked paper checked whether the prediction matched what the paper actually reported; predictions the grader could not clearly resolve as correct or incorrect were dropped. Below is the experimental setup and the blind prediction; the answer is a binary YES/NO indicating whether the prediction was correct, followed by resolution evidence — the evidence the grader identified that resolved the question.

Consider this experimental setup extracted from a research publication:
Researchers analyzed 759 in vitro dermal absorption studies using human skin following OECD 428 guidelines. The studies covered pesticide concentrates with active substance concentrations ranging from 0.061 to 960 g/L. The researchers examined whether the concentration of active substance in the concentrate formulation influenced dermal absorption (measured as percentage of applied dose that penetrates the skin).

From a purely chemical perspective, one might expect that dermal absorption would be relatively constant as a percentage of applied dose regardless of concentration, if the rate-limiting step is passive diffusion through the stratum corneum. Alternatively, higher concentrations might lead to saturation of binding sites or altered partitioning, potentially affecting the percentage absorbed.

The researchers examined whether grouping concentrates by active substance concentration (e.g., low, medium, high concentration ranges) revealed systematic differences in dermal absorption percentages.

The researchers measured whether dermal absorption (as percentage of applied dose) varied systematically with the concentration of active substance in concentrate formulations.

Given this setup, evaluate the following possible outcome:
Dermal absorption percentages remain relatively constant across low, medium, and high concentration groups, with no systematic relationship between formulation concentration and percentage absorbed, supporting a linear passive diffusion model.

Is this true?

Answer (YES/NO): NO